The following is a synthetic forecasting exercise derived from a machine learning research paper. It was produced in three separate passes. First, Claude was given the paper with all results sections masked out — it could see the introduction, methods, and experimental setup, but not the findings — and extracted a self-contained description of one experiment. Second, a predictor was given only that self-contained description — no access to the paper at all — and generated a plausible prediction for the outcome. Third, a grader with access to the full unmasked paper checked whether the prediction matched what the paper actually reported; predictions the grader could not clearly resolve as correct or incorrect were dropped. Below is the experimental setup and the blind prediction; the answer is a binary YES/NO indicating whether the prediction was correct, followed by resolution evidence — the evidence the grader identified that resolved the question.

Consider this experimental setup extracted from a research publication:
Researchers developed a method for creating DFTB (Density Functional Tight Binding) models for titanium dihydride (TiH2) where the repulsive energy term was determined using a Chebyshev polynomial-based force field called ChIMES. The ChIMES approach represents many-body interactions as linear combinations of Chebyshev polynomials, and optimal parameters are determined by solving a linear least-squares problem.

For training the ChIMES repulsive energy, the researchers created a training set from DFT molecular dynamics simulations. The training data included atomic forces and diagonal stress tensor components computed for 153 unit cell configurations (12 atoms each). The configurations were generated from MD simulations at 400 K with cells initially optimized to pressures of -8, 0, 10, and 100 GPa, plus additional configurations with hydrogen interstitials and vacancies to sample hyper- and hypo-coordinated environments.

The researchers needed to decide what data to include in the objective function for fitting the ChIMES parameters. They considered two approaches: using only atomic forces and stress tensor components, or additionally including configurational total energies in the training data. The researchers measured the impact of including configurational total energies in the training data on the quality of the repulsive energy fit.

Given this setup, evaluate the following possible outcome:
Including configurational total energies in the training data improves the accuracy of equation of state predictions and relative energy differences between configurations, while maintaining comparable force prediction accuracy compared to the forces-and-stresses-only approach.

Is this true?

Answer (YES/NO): NO